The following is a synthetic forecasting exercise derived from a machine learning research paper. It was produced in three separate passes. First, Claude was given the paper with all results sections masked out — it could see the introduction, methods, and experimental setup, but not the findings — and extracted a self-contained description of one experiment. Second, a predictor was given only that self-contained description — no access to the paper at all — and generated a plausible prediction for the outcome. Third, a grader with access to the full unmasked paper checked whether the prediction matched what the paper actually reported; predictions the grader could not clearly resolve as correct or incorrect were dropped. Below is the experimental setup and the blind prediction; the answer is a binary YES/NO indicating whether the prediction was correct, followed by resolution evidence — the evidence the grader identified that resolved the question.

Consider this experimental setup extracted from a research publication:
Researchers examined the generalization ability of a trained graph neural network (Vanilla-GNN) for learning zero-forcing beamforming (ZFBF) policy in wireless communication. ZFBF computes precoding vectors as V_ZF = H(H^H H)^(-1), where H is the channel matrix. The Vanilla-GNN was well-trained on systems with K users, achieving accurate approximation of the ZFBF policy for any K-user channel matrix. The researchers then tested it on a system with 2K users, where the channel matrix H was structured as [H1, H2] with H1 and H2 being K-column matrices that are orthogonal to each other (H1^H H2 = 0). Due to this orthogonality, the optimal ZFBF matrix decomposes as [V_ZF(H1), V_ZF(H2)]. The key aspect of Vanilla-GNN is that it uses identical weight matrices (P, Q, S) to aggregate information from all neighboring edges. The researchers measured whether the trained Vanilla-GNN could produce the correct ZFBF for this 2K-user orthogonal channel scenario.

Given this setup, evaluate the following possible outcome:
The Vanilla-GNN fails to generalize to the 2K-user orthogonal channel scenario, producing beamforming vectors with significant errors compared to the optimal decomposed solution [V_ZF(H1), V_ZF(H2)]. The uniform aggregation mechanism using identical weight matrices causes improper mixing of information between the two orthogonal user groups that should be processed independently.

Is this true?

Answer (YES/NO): YES